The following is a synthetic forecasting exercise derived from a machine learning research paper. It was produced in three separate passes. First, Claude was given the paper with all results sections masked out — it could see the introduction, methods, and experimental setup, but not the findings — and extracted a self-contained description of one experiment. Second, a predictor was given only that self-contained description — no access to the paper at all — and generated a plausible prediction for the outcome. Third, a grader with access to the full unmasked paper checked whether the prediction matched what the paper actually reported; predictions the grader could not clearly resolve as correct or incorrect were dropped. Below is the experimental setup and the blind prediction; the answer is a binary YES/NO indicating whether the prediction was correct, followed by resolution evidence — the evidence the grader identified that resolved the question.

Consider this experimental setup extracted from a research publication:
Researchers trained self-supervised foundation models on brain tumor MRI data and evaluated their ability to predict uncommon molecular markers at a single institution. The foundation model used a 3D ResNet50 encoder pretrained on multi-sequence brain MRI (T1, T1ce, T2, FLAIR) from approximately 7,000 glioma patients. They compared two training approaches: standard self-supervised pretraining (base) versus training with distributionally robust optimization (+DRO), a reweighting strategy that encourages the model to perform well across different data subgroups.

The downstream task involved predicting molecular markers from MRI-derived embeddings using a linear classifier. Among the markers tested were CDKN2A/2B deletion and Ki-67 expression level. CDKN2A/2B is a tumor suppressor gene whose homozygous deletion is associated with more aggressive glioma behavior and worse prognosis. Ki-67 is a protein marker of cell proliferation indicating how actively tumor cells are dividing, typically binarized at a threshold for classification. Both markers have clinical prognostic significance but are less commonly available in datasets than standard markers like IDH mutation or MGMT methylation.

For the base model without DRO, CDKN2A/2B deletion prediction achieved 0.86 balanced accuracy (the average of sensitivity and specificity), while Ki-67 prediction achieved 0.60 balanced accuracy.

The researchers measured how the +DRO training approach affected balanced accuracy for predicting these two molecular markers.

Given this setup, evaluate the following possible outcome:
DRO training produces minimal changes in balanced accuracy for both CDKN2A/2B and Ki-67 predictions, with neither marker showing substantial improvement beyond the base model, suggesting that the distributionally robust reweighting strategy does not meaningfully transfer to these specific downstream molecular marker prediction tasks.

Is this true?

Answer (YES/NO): NO